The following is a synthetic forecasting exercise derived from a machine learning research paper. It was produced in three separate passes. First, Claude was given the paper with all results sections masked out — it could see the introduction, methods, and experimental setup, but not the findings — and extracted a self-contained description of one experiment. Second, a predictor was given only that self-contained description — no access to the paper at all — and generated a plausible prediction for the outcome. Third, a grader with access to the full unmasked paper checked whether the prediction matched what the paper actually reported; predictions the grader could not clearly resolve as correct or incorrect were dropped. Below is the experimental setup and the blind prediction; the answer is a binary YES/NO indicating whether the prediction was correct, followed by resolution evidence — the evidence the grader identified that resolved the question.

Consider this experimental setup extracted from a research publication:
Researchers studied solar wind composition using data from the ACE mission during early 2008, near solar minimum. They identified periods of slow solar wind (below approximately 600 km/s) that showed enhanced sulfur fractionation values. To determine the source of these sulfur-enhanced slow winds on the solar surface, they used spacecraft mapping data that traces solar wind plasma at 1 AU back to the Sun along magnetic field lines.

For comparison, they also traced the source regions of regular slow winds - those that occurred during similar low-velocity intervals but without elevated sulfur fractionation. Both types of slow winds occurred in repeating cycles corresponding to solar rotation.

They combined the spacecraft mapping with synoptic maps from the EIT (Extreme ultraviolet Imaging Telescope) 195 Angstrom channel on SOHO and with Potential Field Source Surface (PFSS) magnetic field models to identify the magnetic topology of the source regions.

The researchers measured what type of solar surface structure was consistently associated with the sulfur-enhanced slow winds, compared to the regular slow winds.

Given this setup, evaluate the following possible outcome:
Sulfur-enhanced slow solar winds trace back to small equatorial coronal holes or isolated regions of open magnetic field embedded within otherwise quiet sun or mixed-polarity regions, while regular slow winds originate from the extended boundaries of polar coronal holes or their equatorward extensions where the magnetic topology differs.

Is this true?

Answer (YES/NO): NO